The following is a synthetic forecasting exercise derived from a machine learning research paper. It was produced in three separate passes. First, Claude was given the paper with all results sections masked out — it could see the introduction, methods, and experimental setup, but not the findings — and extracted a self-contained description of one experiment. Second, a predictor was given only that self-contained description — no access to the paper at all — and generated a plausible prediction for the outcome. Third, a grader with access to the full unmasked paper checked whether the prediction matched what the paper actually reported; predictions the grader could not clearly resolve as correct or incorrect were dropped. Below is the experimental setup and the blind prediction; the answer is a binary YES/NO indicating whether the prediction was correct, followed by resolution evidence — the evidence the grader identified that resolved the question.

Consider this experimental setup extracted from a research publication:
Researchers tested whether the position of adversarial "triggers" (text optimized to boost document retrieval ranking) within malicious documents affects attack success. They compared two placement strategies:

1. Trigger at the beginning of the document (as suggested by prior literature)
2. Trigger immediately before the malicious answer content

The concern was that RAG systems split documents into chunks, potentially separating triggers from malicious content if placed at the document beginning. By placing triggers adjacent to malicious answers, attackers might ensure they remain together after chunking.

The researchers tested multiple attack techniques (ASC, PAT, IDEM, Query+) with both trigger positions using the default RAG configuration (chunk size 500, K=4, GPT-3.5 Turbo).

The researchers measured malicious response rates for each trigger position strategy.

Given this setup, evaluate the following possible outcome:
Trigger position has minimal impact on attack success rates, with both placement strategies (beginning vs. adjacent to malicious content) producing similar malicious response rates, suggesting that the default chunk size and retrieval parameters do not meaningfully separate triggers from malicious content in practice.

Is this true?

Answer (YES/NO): NO